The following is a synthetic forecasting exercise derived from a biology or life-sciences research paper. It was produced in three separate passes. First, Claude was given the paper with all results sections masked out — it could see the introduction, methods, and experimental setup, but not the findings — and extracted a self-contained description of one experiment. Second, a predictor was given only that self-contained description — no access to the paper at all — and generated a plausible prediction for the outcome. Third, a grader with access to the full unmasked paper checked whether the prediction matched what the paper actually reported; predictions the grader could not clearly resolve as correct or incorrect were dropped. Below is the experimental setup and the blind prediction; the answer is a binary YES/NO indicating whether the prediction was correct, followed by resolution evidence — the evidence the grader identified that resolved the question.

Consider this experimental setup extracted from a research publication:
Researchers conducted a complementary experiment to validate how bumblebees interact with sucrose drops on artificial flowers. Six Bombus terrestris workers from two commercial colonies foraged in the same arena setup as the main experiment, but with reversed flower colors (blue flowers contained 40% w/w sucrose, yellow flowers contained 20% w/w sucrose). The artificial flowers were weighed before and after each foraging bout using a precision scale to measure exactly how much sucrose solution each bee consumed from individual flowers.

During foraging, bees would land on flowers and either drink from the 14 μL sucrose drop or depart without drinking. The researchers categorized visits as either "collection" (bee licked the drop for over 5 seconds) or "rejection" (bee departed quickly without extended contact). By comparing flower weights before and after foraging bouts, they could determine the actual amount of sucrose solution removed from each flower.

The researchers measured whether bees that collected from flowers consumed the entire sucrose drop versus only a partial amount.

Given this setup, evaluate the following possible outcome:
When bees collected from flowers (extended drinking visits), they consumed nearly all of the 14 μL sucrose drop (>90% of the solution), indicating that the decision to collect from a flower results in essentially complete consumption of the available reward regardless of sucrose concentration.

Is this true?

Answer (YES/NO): YES